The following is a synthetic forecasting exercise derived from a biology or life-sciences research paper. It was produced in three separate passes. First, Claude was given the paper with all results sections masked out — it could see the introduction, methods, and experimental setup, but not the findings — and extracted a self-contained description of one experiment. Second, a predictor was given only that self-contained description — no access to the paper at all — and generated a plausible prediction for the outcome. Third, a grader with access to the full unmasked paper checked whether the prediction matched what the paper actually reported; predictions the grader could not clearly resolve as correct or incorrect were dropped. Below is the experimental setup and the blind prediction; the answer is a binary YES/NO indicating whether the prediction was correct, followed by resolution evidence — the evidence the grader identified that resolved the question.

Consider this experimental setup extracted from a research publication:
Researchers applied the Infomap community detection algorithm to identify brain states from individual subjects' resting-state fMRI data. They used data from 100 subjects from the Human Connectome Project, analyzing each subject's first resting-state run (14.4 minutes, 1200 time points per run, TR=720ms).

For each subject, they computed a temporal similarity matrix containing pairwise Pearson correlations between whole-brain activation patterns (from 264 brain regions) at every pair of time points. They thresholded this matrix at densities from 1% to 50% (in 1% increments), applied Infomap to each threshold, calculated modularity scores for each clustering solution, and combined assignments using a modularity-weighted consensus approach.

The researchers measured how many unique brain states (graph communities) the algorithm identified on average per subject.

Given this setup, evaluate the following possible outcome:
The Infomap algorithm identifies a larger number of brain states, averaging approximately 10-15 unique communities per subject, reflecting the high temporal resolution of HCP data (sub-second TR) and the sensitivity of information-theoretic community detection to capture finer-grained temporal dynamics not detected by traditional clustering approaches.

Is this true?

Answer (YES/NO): NO